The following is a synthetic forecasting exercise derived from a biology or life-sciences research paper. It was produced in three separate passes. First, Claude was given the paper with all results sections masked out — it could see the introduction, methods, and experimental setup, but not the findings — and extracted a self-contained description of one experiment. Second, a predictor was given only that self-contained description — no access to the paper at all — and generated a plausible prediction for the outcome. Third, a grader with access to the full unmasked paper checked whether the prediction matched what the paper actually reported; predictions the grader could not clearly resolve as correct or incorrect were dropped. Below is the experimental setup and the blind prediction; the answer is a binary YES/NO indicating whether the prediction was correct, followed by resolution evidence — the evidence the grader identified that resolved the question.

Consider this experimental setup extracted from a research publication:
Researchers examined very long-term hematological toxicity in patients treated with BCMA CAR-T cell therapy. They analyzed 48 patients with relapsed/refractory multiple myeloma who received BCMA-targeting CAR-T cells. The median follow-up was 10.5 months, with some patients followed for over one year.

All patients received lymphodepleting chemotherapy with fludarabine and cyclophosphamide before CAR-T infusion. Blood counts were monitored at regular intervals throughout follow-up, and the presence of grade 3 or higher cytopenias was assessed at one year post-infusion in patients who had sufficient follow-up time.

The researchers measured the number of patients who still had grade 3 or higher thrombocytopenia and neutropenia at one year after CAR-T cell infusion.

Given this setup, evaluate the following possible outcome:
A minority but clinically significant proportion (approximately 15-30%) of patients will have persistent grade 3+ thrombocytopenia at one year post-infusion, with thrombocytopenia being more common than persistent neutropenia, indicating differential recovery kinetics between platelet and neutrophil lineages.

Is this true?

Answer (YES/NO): NO